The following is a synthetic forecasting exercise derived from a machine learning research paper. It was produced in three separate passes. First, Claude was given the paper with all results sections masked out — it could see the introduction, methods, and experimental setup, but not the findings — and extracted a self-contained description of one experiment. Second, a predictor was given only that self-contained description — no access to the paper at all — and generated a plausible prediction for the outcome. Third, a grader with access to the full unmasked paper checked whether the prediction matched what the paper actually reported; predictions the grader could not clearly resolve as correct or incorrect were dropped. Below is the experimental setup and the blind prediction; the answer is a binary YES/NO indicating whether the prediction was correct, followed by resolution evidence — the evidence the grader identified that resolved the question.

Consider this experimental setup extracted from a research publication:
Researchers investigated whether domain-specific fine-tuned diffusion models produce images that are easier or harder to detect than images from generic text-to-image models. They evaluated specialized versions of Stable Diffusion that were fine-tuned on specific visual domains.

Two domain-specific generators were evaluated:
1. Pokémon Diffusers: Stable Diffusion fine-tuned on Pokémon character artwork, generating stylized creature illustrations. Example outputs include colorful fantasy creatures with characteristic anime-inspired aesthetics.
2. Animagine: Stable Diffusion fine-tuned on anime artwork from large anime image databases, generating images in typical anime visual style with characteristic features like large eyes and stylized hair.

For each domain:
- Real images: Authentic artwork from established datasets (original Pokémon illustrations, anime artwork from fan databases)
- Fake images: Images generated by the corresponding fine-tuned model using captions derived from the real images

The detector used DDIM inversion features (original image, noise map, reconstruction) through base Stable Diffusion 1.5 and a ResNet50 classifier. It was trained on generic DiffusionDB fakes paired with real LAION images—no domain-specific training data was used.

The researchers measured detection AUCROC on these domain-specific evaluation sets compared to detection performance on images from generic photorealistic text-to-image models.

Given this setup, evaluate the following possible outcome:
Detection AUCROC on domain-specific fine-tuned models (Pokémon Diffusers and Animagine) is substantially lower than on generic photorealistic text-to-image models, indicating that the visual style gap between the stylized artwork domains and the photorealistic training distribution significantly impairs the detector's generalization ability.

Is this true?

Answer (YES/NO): NO